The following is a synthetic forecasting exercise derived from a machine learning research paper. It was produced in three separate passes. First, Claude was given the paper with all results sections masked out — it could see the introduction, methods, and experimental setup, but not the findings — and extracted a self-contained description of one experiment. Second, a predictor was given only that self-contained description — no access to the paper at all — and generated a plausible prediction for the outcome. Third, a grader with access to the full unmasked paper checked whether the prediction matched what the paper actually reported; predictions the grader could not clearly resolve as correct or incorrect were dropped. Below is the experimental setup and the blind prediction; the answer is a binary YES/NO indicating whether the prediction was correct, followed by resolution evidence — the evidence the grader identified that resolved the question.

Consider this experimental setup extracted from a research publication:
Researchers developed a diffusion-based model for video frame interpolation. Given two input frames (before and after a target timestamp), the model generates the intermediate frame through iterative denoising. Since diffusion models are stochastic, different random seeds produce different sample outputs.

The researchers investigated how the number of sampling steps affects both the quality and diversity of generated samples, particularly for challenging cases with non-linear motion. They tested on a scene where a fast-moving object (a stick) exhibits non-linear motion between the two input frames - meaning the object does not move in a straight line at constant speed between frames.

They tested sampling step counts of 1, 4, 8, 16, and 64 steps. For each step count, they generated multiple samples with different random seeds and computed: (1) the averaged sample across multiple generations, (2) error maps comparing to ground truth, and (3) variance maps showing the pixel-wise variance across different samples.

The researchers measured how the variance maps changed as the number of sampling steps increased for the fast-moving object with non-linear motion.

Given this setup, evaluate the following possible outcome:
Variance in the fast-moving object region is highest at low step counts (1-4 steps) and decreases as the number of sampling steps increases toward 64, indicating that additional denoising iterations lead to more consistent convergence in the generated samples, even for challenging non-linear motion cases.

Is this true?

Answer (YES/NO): NO